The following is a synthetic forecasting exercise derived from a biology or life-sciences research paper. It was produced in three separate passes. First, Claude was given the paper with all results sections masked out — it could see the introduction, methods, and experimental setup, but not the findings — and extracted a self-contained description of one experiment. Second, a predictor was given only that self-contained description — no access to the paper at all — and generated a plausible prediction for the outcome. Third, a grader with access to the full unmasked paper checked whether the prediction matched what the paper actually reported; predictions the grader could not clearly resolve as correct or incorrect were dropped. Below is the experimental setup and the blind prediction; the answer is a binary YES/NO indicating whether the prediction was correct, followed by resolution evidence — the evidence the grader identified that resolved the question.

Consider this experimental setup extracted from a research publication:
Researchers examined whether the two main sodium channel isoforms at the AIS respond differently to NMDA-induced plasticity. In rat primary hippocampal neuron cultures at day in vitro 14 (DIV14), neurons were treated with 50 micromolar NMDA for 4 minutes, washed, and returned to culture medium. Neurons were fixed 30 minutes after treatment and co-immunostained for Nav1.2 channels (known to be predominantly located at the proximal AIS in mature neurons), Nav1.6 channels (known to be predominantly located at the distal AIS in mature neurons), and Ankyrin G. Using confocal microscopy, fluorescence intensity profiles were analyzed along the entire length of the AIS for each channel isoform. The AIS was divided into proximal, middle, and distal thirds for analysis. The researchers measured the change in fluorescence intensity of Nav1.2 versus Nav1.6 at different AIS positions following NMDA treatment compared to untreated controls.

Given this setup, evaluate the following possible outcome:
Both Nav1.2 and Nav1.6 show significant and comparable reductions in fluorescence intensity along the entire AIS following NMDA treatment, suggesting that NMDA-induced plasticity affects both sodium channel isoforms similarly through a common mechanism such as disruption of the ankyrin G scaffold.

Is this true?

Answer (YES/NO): NO